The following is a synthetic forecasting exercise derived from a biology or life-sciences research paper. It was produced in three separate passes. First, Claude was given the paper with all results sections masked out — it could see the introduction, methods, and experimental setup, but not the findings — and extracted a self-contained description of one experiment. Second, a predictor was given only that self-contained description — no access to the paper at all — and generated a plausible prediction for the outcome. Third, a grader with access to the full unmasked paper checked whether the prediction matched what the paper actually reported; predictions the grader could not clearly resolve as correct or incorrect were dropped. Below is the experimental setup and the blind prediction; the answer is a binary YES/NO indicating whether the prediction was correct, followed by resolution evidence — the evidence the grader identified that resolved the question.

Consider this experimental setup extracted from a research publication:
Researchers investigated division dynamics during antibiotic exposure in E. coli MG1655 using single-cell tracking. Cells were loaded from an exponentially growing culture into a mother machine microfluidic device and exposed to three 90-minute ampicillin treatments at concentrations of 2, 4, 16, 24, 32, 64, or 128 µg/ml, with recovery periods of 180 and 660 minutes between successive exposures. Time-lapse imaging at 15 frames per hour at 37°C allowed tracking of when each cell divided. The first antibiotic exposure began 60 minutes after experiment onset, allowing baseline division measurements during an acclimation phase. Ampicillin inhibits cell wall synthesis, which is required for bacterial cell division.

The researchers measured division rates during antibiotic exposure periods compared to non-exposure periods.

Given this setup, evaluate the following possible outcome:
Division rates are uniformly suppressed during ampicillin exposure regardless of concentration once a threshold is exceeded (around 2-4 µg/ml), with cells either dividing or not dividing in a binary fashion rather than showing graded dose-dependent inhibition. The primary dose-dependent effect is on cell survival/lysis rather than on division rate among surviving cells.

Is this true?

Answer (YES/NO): NO